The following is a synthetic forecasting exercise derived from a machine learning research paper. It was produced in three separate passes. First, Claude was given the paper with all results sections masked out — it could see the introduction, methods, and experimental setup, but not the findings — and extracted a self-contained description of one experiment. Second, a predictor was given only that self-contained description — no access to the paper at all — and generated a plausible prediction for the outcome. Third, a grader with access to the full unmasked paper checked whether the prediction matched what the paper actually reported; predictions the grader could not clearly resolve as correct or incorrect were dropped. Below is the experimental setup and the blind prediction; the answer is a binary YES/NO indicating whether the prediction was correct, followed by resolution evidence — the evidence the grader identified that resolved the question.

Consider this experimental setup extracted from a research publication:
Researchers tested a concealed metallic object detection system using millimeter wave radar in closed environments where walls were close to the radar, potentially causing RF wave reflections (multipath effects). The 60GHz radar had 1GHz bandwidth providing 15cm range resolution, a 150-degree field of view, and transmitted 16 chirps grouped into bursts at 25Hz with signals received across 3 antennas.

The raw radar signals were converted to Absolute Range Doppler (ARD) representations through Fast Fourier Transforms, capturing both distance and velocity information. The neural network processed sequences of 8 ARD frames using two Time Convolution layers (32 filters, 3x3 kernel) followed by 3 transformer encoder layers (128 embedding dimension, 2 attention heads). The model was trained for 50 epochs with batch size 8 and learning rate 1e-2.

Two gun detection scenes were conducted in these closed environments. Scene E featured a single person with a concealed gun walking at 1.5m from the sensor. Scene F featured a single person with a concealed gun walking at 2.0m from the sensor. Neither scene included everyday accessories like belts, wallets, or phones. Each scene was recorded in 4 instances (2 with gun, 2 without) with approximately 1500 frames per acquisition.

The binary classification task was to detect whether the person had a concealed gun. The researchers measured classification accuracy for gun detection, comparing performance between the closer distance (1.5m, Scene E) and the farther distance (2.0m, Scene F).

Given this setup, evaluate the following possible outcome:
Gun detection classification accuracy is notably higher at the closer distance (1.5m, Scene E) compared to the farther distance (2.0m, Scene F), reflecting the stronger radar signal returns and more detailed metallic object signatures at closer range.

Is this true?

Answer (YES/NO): NO